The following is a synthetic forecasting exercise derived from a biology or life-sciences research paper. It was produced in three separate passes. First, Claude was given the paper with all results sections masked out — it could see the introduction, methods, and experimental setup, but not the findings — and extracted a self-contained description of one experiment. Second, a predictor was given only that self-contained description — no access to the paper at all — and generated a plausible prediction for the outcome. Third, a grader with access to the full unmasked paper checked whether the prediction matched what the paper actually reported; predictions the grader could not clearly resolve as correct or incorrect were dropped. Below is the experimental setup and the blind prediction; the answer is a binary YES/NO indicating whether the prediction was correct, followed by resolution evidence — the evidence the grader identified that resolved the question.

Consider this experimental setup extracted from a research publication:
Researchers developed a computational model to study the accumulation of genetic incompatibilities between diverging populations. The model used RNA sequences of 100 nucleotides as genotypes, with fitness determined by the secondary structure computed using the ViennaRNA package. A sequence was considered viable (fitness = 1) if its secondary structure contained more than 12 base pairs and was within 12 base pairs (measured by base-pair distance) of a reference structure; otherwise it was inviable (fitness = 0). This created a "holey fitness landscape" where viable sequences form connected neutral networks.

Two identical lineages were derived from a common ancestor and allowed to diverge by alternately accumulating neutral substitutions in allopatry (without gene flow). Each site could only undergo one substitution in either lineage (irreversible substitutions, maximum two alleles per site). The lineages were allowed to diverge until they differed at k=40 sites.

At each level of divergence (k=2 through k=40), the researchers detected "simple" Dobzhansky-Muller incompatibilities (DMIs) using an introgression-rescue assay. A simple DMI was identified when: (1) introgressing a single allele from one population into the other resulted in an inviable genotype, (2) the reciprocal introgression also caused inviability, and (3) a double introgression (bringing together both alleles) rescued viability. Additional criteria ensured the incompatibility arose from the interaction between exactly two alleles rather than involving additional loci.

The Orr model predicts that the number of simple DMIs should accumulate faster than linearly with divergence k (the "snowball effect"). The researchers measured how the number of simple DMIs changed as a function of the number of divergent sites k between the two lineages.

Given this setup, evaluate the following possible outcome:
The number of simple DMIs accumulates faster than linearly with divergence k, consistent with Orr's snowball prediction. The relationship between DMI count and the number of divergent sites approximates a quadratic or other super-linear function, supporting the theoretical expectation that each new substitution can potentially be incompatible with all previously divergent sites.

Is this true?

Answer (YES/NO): NO